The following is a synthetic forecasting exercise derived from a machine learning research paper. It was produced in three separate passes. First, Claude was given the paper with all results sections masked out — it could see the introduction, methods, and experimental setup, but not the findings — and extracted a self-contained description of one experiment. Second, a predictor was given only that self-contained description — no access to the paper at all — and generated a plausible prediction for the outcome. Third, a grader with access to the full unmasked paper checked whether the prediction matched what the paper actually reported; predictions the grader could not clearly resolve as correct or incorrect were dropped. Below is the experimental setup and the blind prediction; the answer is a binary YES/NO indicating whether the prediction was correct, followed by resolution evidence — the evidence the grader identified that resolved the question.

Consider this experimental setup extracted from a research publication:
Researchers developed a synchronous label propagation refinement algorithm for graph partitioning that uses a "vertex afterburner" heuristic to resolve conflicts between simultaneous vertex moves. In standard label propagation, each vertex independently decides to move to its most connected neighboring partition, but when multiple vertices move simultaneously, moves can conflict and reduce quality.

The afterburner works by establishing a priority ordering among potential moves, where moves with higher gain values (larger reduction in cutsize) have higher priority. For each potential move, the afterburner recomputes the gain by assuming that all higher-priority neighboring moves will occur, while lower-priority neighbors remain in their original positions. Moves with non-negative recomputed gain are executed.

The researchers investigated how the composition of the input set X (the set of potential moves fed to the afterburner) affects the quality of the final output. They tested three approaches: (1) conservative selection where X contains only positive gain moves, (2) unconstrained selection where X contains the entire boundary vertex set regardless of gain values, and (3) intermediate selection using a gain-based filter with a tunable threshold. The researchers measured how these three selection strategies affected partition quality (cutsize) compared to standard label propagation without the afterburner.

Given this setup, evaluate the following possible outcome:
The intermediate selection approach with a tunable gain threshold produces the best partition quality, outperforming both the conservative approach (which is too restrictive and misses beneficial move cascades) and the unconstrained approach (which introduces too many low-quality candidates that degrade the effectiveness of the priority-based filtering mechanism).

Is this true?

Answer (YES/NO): YES